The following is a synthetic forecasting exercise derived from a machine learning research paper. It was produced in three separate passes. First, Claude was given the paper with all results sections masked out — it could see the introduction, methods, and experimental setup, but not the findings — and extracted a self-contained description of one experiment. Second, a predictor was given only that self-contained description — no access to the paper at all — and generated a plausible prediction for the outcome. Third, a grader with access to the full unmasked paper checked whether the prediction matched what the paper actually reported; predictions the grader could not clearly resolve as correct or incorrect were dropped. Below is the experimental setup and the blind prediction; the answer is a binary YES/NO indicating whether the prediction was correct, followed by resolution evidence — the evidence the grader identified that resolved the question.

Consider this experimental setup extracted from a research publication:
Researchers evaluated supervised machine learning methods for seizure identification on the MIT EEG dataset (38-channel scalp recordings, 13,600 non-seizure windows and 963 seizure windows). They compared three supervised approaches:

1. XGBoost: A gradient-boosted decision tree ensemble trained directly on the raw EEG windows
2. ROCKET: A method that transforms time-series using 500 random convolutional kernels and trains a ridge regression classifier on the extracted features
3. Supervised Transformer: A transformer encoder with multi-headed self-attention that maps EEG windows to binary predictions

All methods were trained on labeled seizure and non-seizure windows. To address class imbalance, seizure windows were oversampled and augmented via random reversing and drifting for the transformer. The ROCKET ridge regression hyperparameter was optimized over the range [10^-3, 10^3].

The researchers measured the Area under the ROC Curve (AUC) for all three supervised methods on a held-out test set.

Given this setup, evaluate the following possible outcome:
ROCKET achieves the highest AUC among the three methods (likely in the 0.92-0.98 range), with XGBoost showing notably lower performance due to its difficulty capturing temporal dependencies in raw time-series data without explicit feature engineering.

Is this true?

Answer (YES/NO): NO